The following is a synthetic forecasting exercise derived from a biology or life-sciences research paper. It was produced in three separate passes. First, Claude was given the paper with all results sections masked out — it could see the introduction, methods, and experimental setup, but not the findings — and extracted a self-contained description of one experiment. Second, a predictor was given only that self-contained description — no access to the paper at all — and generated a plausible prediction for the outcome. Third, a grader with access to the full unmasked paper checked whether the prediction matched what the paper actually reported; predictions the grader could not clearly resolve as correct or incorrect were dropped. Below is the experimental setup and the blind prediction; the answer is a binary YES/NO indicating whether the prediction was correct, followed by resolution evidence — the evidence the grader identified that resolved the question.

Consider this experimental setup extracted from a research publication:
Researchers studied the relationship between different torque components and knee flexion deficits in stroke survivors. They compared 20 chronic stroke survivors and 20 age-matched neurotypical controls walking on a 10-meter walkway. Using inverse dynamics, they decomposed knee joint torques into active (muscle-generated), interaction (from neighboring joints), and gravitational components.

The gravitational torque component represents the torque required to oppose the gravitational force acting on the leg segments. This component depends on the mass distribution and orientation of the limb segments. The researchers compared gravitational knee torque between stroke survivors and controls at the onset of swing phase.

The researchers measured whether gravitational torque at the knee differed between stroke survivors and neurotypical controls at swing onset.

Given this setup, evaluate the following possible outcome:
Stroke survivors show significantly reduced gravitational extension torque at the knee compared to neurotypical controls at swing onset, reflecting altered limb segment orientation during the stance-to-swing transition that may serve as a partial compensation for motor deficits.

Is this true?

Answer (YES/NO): NO